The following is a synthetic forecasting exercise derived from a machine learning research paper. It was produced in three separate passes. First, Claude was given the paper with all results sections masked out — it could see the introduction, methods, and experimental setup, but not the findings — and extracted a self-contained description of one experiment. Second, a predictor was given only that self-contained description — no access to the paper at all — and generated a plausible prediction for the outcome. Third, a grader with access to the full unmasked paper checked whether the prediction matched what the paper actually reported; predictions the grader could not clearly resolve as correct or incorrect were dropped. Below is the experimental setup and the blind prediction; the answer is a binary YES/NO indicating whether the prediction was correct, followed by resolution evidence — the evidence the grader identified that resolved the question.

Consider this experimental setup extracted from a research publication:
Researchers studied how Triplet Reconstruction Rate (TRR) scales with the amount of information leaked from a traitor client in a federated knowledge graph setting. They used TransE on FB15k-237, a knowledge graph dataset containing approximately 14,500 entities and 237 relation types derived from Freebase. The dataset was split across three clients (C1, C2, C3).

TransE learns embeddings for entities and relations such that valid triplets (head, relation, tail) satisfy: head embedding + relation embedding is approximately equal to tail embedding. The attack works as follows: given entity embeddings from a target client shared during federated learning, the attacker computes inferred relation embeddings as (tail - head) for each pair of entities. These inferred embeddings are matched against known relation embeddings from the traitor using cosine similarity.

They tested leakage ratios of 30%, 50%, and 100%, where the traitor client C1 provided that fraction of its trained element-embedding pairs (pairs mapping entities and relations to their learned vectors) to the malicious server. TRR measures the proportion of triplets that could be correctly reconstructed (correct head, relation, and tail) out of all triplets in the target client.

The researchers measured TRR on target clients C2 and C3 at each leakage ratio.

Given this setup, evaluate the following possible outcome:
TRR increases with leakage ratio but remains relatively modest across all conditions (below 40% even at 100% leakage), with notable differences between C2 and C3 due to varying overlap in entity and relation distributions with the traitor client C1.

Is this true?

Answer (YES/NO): NO